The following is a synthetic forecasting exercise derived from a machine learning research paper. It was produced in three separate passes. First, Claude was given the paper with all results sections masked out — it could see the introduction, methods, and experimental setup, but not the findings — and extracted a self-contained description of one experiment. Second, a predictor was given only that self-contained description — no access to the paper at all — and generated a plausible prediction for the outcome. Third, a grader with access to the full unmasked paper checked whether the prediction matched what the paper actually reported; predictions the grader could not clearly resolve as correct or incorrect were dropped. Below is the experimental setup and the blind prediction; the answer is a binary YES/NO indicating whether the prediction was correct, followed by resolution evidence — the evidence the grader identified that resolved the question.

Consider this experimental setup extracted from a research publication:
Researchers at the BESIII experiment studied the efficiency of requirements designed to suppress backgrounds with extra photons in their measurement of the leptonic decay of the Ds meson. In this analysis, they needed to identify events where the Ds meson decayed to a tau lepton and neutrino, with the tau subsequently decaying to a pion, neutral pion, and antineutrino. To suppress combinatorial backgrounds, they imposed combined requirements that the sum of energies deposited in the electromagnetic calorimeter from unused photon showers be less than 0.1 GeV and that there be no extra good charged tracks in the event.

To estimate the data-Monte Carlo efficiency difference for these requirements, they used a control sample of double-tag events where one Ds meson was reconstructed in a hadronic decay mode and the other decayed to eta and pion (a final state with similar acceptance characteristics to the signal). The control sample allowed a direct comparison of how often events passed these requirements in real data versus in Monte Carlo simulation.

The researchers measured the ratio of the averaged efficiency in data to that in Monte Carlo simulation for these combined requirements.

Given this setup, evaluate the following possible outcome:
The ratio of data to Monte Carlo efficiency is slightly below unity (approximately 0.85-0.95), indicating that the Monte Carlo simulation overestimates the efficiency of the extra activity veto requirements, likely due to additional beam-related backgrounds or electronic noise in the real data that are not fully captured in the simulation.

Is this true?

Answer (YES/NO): NO